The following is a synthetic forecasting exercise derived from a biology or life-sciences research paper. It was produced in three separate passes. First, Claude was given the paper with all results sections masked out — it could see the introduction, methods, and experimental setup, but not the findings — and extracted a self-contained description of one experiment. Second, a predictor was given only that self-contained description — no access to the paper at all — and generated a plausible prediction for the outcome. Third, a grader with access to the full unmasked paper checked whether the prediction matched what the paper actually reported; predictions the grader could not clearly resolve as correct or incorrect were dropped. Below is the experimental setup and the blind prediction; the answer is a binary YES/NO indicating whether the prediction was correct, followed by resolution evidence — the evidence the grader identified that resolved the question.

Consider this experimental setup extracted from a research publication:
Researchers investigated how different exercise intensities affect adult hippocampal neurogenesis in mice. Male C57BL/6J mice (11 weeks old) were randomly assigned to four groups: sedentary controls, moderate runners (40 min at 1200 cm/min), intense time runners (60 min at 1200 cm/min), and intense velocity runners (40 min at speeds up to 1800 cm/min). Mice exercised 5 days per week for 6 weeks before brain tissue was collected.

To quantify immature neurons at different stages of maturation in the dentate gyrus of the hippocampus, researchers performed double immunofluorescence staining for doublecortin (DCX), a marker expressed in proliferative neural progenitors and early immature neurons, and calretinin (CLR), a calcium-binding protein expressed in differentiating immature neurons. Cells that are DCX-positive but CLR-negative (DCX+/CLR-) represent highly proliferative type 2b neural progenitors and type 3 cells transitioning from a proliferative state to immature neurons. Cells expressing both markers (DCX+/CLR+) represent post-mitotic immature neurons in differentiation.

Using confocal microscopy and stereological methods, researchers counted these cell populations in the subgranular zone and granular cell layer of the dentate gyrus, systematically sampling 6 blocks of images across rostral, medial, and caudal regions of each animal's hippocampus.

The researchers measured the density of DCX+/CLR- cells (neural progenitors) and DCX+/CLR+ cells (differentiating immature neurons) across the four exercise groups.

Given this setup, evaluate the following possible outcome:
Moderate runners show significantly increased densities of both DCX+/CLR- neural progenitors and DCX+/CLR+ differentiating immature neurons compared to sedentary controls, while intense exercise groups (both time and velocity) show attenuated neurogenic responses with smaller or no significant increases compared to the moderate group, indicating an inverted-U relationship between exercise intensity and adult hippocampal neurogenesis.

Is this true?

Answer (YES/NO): NO